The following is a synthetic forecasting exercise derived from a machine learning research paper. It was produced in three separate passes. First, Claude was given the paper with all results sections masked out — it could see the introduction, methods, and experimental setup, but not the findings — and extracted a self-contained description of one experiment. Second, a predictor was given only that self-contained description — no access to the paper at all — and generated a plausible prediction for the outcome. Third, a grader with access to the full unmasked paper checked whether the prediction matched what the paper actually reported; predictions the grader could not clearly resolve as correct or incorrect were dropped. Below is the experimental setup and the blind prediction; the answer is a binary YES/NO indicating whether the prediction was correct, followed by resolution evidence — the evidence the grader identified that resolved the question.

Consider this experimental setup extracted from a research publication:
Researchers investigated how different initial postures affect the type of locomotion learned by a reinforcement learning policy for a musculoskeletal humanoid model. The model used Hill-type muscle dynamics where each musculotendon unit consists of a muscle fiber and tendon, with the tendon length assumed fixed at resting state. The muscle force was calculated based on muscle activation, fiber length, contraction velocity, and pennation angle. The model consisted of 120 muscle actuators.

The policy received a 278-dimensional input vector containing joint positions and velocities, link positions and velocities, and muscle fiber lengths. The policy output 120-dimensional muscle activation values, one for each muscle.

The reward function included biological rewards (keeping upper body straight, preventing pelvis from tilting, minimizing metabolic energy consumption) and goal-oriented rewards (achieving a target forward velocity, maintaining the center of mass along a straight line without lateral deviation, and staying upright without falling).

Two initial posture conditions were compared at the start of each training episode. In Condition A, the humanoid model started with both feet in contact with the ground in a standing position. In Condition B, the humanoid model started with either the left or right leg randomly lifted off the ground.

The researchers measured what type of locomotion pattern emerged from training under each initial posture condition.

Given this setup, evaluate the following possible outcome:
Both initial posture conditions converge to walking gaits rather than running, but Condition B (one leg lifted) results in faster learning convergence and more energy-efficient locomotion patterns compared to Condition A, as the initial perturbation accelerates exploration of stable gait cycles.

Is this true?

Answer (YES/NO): NO